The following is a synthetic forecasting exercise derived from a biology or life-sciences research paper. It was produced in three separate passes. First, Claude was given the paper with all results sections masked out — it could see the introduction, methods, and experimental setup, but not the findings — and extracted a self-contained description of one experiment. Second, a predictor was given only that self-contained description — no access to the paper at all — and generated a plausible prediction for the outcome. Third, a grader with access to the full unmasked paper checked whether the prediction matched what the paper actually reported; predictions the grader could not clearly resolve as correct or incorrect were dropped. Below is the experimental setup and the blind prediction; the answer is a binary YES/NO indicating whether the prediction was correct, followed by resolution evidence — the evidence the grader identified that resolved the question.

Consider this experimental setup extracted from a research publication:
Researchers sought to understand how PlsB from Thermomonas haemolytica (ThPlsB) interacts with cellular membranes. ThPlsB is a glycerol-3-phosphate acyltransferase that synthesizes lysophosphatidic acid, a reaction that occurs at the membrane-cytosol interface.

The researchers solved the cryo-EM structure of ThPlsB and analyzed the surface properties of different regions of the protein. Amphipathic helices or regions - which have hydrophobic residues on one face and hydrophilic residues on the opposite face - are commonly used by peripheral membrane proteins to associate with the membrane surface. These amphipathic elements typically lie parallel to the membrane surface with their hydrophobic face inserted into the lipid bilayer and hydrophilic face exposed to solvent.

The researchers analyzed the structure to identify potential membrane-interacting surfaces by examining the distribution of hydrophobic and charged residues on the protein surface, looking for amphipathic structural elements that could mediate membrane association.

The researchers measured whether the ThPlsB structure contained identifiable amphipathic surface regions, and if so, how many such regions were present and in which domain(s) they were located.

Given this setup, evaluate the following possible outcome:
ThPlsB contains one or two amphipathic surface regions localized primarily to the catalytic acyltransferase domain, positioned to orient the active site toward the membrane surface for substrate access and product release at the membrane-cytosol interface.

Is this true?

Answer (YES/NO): NO